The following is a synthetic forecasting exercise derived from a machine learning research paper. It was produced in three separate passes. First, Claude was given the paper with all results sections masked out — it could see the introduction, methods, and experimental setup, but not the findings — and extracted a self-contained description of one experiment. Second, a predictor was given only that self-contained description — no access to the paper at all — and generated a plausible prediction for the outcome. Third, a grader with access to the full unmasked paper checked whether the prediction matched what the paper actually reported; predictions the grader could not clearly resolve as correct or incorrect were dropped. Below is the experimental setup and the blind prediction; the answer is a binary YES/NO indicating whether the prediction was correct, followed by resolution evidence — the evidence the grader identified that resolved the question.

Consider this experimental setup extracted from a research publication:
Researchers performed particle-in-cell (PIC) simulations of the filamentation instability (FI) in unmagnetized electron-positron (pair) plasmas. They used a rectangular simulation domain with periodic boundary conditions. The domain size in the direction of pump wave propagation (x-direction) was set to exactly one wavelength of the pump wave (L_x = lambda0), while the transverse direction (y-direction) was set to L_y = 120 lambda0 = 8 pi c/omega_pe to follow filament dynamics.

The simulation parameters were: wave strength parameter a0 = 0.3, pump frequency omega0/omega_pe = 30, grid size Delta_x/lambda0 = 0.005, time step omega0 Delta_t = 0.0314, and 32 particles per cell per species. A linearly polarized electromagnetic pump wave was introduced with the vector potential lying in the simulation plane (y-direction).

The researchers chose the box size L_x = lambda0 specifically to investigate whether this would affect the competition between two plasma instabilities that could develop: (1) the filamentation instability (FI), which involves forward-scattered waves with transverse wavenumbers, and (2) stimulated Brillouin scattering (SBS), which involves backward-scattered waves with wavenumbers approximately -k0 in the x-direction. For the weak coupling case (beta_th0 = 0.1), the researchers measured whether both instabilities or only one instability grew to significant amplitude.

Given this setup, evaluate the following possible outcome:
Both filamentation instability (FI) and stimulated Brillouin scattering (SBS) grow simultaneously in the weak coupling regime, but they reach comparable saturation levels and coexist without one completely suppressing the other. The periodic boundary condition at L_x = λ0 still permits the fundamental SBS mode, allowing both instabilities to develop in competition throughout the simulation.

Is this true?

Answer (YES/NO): NO